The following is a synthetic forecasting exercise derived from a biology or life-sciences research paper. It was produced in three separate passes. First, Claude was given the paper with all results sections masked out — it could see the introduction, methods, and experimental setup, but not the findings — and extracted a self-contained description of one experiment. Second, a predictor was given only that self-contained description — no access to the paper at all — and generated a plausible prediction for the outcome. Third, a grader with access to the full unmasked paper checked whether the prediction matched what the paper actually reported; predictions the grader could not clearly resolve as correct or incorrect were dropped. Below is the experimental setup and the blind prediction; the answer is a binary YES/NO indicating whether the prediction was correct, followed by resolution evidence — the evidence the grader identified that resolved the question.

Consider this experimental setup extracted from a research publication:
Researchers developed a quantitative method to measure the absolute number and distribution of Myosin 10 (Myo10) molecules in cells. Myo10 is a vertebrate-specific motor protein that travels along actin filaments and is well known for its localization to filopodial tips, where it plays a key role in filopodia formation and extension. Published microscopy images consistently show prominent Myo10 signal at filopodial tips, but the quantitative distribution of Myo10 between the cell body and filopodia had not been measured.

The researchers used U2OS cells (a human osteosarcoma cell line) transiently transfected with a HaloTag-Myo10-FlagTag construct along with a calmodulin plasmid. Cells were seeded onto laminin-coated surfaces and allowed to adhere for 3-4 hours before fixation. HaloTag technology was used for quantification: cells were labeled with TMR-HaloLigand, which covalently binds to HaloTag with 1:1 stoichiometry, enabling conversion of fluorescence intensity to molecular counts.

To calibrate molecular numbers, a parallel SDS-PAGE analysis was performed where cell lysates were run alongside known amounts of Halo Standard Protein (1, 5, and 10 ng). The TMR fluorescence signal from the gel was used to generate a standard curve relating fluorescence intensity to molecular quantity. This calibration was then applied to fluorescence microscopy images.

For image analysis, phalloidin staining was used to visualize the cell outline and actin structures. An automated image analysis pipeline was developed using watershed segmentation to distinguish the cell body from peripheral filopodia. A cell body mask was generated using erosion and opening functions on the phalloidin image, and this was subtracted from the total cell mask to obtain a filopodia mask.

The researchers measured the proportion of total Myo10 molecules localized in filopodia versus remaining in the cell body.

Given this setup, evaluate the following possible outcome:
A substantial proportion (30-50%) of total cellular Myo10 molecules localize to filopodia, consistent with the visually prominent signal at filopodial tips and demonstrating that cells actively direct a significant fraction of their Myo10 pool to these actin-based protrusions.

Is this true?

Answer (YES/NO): NO